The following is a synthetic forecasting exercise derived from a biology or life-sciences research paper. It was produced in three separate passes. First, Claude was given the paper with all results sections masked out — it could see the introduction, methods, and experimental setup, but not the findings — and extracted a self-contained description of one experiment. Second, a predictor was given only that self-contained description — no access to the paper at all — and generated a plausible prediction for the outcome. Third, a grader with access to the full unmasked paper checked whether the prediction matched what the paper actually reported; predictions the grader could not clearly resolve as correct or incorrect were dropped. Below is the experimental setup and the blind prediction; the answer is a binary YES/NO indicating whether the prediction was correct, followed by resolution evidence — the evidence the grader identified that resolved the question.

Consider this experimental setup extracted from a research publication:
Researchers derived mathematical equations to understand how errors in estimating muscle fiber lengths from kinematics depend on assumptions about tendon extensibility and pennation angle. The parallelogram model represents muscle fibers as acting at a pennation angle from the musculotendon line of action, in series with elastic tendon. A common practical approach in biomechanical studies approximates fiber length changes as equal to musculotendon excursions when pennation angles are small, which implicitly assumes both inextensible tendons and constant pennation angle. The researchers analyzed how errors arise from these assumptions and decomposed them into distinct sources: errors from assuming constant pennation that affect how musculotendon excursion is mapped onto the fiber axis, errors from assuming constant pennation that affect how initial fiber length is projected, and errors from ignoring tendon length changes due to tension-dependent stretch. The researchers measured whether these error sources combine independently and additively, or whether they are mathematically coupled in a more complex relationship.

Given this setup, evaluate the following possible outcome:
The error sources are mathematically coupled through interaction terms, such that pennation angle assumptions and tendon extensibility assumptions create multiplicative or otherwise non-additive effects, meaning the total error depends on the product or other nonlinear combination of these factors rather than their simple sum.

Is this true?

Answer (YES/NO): NO